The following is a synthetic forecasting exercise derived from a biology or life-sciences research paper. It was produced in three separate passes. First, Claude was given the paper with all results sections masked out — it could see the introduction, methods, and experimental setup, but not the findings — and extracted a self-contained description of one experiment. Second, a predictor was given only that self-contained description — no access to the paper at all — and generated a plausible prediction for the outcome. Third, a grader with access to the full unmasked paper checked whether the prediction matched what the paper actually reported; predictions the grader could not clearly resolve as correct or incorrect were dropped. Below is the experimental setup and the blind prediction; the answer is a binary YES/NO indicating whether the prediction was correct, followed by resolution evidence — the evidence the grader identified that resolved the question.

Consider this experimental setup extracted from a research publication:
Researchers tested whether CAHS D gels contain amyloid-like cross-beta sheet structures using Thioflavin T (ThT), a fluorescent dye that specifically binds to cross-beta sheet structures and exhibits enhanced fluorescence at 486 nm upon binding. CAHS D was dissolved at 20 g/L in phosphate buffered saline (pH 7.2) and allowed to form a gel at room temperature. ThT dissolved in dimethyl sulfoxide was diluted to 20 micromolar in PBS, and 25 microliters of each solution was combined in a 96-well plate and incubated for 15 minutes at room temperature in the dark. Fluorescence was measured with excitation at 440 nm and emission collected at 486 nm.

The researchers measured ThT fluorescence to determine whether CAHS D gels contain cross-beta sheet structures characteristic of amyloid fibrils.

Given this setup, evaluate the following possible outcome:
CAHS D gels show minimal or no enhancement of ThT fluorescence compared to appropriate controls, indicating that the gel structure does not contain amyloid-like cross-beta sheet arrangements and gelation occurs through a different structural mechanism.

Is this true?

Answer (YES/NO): NO